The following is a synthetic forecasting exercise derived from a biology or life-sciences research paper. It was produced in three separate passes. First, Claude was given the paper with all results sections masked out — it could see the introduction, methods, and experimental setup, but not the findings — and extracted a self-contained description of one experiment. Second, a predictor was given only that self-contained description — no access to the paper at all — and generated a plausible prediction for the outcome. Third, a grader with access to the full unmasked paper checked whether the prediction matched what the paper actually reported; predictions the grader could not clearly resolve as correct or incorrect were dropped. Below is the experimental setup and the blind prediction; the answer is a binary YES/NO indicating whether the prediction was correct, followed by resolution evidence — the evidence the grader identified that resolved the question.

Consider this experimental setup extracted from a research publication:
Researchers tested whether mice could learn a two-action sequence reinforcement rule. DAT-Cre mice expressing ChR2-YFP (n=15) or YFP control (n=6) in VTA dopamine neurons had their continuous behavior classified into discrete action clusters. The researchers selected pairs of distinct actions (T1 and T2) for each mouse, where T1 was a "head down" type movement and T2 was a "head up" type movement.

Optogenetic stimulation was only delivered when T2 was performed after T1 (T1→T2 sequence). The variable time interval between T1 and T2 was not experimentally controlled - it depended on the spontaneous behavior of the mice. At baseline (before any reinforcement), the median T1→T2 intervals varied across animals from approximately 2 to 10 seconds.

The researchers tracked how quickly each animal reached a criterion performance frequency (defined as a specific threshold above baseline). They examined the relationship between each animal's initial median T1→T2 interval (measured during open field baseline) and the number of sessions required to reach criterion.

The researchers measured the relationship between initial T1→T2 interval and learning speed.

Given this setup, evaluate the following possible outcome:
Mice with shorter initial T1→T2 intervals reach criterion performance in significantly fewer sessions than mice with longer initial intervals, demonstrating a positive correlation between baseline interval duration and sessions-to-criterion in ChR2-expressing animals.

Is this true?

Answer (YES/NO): YES